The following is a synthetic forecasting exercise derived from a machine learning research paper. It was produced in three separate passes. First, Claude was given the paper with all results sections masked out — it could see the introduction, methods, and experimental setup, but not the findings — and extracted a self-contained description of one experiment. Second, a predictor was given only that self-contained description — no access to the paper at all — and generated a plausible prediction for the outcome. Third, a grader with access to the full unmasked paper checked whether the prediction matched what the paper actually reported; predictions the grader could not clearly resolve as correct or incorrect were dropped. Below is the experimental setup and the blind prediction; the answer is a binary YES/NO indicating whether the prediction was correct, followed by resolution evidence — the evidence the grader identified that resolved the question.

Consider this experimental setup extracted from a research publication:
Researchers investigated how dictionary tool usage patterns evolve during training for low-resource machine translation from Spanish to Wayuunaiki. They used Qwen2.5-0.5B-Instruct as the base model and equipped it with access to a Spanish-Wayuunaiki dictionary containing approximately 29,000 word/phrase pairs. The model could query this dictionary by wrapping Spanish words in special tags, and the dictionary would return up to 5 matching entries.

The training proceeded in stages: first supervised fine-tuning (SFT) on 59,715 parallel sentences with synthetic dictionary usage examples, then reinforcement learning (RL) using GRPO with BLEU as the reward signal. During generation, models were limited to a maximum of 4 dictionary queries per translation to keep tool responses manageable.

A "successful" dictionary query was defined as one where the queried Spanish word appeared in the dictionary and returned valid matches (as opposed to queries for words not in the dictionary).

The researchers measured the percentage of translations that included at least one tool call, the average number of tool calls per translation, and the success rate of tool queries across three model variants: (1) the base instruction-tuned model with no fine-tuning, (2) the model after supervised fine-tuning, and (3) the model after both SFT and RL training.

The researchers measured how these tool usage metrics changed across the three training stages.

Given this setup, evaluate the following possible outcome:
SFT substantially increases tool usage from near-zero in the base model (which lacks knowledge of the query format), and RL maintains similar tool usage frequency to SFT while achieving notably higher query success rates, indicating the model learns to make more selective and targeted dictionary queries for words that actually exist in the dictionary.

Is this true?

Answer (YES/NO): NO